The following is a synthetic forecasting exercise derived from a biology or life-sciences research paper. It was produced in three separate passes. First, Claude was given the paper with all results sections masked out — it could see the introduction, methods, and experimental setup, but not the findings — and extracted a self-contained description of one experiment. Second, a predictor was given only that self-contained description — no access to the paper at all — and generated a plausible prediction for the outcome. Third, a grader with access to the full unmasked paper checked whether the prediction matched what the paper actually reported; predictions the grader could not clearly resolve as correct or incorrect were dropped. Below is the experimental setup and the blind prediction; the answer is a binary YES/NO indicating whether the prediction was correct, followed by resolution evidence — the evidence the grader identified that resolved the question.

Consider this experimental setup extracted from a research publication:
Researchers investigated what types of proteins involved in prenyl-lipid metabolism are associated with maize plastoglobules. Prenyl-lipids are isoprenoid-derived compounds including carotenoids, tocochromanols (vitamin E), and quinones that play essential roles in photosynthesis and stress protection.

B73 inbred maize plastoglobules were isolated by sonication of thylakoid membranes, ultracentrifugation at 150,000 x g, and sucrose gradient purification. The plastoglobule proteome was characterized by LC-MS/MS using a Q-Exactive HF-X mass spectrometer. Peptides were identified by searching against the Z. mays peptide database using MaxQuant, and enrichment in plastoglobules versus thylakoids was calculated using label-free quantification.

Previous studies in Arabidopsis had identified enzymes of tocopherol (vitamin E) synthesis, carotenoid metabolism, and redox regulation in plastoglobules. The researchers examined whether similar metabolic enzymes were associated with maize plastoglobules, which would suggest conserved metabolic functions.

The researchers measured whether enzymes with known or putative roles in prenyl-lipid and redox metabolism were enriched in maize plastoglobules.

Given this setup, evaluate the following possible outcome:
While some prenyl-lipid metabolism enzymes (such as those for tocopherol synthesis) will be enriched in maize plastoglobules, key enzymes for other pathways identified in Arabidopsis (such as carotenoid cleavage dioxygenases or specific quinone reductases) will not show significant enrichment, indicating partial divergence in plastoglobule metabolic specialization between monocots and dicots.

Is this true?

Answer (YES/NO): NO